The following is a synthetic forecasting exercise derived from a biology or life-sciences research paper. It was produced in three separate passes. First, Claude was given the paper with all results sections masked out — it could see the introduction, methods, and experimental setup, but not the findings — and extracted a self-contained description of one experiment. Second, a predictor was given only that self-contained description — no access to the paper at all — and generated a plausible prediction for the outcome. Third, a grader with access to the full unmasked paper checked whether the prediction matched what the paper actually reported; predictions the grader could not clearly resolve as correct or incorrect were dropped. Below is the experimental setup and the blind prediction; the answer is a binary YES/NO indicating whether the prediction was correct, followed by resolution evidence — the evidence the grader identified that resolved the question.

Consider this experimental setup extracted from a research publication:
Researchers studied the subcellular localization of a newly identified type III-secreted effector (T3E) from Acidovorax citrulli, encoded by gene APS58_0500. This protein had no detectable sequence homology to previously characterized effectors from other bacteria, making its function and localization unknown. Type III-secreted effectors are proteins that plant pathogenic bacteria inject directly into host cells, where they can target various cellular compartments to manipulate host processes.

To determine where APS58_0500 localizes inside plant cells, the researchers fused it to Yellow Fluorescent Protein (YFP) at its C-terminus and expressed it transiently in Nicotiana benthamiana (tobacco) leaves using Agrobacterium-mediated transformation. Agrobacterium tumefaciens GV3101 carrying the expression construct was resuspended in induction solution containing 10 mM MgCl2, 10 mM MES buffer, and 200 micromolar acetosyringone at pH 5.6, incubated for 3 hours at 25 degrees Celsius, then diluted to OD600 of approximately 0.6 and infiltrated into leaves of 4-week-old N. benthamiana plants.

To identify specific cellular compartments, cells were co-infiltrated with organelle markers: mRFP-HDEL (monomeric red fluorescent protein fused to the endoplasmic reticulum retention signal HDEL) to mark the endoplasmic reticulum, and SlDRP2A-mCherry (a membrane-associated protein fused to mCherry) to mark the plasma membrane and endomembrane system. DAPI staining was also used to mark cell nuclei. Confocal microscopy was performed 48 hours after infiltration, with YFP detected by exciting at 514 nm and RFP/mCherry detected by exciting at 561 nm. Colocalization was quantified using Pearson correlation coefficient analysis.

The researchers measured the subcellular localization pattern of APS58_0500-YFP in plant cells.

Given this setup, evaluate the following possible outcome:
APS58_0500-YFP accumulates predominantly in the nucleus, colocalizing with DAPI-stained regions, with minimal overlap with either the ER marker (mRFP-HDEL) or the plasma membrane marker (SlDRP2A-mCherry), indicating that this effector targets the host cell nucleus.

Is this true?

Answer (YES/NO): NO